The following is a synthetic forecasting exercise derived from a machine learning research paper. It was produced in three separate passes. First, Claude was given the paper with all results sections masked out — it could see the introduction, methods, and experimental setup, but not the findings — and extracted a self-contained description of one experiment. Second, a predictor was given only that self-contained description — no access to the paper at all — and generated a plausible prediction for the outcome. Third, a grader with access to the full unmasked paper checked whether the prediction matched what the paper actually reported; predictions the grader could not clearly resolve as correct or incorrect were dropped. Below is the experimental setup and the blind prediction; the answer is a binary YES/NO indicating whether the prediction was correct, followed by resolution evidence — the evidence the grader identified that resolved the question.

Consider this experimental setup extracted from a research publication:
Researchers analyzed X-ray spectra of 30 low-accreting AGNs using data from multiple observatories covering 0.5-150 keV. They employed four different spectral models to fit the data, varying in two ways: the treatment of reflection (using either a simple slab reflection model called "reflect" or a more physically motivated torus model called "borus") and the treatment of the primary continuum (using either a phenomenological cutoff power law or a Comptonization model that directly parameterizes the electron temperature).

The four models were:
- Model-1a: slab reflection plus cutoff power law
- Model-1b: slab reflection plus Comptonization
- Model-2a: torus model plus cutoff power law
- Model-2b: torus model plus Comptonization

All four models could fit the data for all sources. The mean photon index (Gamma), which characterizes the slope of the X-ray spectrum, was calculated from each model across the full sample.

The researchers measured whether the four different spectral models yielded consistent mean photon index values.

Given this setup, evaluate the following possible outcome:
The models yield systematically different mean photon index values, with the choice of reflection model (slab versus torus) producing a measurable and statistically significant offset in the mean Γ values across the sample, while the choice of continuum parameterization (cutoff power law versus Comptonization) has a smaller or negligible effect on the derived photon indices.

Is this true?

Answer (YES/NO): NO